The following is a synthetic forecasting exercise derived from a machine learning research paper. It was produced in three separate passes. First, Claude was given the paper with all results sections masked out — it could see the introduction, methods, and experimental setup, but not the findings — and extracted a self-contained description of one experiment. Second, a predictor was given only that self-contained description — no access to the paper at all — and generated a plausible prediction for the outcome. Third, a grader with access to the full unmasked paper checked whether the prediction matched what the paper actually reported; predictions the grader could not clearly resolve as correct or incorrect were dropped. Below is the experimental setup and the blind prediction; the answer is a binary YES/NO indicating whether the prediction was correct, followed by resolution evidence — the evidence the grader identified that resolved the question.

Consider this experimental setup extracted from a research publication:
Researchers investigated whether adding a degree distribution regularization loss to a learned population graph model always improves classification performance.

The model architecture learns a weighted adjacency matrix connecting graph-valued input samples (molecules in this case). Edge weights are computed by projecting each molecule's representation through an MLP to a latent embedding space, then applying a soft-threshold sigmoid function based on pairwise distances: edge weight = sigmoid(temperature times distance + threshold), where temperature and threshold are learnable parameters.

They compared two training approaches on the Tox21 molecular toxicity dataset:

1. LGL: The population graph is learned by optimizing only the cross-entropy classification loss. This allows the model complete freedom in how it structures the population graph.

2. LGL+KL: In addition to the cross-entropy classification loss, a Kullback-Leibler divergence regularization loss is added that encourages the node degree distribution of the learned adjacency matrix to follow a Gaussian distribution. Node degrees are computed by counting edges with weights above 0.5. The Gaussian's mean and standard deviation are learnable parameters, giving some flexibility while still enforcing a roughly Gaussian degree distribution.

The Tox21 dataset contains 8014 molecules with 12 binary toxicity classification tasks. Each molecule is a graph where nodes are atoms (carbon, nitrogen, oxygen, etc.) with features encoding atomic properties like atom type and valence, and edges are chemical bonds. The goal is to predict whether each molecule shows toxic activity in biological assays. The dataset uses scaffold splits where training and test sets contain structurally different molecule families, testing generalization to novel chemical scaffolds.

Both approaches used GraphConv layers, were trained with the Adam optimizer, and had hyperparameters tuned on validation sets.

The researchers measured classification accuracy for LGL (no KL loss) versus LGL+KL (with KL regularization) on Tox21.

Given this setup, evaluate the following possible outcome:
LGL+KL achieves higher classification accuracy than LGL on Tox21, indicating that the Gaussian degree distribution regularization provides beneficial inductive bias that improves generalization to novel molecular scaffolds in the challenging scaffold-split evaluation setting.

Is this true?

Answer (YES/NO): NO